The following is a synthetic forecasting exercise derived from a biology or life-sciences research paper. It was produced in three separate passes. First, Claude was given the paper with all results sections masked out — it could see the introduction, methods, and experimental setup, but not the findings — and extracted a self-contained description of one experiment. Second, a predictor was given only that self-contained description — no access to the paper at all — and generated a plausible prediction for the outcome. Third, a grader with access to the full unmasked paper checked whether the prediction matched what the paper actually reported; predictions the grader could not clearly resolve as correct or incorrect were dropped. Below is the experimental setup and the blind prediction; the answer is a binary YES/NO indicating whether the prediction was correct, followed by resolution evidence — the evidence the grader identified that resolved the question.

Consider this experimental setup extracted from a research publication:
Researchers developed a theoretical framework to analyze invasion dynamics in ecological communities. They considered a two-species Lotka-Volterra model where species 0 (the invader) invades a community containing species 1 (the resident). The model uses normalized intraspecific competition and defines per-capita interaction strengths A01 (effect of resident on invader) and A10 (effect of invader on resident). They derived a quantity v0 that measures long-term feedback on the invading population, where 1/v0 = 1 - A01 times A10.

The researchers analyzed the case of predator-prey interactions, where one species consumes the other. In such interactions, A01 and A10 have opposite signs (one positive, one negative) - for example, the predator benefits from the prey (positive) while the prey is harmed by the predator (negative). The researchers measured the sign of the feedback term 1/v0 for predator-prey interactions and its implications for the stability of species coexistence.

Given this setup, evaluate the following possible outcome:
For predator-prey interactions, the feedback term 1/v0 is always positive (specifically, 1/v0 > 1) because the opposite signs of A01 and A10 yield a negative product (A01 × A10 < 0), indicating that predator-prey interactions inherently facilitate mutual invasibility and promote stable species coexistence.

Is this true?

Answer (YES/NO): YES